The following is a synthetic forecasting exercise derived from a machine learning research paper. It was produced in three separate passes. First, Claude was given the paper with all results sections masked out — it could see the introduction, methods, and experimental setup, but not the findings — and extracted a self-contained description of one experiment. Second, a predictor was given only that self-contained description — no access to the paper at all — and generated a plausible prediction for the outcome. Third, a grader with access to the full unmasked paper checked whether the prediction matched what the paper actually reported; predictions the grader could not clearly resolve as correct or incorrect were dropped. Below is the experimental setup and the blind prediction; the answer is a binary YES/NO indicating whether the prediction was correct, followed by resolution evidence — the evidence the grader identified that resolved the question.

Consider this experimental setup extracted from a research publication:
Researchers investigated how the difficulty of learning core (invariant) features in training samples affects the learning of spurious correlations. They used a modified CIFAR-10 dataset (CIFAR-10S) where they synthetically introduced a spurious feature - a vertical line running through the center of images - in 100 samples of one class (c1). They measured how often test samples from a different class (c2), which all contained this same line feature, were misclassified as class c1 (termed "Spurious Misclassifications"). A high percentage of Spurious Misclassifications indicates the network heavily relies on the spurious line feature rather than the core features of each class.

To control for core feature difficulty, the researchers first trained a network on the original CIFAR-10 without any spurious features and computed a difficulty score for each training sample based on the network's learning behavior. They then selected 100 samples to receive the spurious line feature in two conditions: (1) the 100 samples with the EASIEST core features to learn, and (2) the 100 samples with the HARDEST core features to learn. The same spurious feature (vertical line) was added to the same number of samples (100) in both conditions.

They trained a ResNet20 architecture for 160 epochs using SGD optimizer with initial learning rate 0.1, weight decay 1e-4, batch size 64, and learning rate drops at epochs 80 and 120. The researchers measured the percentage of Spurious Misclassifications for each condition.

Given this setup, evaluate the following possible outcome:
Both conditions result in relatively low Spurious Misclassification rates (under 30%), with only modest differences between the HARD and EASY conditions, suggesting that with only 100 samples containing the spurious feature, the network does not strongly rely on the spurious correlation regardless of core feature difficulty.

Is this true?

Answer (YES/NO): NO